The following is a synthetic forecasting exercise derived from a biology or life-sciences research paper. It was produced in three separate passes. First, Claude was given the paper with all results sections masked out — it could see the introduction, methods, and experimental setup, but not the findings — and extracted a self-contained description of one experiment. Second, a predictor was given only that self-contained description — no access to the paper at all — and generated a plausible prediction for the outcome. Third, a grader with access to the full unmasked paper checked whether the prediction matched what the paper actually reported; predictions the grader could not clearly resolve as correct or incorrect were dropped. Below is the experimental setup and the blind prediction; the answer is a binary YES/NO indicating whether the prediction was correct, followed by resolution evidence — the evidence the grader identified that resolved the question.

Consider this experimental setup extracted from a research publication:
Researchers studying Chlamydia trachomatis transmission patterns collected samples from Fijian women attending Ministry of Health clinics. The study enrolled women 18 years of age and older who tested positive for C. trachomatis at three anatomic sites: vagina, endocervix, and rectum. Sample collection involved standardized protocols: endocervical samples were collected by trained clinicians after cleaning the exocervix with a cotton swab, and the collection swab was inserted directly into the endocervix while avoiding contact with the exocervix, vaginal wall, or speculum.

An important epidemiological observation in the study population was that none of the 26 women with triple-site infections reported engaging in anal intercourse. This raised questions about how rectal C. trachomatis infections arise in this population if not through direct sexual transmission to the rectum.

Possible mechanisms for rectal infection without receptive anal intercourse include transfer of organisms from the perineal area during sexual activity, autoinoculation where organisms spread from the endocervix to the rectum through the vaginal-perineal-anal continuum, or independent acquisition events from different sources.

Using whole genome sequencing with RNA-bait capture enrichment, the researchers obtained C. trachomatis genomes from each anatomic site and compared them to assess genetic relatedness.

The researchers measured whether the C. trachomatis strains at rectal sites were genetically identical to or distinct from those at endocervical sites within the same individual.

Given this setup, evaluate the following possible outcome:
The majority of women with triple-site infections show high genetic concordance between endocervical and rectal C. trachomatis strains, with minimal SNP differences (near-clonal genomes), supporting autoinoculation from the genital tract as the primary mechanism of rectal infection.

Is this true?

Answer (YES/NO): YES